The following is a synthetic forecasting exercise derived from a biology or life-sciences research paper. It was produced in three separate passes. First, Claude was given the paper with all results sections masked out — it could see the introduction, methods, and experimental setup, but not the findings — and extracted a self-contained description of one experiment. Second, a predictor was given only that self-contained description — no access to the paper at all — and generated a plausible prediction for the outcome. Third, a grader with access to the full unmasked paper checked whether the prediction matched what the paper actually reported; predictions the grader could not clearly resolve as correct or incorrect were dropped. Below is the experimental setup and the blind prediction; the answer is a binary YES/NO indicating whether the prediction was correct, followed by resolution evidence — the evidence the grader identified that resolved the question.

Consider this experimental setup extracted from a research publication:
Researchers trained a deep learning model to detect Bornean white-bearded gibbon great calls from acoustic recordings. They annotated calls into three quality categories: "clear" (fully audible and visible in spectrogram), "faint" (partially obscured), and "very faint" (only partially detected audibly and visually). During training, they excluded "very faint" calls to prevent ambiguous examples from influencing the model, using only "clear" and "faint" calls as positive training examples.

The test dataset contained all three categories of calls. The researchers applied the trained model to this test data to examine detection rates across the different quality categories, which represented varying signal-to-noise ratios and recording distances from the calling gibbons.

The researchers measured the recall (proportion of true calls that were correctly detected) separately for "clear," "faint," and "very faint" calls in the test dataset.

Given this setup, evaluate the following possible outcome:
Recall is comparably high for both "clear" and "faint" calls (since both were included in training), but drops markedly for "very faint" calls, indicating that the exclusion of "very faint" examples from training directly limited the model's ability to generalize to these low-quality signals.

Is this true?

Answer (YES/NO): NO